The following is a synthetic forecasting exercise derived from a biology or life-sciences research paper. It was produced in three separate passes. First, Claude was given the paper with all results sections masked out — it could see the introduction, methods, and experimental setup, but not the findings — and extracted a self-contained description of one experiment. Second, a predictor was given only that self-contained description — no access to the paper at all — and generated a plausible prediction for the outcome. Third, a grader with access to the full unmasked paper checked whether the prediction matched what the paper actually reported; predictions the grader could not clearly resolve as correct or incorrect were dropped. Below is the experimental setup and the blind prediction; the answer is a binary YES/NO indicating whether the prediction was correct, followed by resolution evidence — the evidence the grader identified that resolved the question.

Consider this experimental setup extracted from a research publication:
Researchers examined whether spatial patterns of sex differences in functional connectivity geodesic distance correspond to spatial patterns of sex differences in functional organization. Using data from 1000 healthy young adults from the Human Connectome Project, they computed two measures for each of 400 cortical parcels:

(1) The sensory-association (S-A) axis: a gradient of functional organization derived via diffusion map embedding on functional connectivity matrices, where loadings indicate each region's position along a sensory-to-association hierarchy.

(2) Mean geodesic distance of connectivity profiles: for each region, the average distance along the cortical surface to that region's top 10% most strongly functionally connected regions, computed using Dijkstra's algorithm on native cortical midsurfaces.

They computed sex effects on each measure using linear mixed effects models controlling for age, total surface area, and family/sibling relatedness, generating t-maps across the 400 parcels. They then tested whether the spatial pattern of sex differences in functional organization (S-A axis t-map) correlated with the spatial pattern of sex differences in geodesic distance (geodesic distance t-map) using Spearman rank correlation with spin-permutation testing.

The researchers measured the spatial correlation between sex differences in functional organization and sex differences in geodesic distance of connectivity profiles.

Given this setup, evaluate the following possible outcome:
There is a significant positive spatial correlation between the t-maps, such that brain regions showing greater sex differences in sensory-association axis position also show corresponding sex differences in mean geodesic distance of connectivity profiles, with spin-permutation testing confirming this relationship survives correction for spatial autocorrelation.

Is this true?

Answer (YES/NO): NO